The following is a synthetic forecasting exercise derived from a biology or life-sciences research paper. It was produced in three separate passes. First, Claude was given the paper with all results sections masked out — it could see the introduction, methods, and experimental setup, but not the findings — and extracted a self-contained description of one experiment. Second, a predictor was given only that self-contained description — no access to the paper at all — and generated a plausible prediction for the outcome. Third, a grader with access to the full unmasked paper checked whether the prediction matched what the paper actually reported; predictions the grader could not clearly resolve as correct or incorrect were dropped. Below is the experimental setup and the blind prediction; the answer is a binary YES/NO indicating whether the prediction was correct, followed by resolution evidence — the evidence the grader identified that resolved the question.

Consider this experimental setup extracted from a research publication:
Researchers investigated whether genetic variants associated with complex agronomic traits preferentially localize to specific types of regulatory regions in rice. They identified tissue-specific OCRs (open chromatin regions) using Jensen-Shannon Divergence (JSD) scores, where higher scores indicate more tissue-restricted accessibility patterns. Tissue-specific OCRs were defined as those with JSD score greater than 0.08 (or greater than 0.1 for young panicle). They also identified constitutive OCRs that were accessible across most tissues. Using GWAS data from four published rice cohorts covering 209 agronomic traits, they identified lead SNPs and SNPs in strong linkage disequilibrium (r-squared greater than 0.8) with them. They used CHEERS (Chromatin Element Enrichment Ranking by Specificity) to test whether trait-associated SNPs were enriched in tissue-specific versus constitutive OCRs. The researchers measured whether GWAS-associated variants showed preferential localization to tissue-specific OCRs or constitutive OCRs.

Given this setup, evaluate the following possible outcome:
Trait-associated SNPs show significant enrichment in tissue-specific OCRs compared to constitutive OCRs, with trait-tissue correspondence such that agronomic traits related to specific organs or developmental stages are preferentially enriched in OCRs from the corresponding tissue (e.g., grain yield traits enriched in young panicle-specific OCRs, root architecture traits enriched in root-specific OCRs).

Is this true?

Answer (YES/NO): YES